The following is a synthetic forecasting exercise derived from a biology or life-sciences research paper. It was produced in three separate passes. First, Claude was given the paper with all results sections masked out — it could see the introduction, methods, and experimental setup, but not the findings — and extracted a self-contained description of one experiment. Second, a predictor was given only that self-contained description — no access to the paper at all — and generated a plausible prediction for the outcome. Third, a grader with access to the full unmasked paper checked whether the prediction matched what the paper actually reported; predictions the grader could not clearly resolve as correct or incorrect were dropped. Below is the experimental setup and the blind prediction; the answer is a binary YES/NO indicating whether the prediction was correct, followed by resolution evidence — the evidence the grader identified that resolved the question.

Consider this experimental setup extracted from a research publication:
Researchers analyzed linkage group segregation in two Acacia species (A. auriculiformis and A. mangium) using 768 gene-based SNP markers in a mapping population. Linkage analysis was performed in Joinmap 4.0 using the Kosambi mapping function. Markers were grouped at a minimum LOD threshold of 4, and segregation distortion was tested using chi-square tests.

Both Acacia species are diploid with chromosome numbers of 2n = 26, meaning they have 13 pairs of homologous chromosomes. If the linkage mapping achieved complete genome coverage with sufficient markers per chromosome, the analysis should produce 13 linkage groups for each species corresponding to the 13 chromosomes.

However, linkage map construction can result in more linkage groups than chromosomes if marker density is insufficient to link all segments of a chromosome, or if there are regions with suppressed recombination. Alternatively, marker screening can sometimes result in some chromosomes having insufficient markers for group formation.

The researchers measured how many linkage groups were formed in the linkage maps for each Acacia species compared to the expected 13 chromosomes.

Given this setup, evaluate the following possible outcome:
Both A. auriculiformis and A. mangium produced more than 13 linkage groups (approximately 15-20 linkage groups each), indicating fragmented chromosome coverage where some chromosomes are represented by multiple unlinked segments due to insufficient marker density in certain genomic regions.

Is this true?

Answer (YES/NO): NO